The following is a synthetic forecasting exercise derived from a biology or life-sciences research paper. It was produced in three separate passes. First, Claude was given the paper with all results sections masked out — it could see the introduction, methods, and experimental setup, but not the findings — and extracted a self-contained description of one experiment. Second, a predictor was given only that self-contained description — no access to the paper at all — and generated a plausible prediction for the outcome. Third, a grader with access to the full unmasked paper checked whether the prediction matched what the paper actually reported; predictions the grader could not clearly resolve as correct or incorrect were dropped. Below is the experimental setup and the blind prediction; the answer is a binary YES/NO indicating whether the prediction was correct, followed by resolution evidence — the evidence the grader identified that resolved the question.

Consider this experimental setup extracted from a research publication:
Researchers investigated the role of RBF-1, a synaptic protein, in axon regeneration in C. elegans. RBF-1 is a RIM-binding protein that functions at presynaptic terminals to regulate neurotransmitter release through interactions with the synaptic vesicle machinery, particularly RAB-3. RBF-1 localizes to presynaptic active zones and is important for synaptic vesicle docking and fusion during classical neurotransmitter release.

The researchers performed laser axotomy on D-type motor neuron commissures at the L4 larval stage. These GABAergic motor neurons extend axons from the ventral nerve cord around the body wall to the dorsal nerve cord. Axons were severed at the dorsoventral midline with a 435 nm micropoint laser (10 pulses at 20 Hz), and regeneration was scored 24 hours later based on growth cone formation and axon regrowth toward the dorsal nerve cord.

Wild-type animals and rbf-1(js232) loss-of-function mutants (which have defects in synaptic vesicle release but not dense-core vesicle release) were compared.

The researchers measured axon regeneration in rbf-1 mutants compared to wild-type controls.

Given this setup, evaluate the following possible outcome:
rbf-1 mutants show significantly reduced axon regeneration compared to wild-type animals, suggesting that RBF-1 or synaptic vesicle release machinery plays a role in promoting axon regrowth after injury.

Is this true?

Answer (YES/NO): NO